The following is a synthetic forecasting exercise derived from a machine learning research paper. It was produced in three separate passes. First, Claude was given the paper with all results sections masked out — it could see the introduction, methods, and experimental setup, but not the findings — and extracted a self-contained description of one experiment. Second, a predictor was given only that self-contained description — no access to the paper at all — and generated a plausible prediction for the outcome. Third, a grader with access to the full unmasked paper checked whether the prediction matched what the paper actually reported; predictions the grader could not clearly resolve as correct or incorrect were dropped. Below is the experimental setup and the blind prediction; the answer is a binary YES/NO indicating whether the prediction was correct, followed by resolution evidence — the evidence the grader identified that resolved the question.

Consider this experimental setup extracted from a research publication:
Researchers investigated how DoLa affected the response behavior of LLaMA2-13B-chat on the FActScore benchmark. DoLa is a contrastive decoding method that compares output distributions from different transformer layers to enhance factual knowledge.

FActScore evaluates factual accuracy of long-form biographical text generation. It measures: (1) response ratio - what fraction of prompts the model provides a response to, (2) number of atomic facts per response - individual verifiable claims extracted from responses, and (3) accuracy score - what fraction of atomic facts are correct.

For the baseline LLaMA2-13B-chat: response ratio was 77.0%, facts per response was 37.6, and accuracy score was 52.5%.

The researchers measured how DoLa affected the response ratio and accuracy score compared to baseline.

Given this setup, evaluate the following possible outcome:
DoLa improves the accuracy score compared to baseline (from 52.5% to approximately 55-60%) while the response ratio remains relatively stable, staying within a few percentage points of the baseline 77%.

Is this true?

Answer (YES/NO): NO